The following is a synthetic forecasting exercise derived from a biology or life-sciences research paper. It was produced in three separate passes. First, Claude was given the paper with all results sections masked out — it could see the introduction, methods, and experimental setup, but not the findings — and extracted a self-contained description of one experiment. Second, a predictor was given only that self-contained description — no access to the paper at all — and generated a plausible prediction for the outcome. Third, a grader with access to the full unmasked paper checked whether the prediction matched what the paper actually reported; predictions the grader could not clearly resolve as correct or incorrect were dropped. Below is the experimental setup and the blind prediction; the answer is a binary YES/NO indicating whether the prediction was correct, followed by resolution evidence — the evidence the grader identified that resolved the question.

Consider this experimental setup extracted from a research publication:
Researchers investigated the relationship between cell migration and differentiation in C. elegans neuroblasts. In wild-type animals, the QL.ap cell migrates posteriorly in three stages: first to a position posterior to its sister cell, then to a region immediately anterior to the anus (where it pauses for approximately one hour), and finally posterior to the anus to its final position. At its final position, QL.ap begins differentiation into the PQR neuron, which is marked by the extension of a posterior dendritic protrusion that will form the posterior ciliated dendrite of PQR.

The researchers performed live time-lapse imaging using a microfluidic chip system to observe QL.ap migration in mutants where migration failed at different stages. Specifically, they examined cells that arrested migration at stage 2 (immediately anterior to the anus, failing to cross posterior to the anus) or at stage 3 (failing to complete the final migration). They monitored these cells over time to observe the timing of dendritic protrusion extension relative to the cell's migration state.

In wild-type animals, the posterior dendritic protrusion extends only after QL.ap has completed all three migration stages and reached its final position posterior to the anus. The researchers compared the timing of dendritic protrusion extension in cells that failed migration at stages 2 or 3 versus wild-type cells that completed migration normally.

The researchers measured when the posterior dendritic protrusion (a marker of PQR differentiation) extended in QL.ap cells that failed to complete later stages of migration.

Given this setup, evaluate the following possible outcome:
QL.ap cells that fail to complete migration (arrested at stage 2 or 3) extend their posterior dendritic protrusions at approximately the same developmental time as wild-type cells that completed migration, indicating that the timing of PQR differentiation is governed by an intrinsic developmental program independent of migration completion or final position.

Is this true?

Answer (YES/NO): NO